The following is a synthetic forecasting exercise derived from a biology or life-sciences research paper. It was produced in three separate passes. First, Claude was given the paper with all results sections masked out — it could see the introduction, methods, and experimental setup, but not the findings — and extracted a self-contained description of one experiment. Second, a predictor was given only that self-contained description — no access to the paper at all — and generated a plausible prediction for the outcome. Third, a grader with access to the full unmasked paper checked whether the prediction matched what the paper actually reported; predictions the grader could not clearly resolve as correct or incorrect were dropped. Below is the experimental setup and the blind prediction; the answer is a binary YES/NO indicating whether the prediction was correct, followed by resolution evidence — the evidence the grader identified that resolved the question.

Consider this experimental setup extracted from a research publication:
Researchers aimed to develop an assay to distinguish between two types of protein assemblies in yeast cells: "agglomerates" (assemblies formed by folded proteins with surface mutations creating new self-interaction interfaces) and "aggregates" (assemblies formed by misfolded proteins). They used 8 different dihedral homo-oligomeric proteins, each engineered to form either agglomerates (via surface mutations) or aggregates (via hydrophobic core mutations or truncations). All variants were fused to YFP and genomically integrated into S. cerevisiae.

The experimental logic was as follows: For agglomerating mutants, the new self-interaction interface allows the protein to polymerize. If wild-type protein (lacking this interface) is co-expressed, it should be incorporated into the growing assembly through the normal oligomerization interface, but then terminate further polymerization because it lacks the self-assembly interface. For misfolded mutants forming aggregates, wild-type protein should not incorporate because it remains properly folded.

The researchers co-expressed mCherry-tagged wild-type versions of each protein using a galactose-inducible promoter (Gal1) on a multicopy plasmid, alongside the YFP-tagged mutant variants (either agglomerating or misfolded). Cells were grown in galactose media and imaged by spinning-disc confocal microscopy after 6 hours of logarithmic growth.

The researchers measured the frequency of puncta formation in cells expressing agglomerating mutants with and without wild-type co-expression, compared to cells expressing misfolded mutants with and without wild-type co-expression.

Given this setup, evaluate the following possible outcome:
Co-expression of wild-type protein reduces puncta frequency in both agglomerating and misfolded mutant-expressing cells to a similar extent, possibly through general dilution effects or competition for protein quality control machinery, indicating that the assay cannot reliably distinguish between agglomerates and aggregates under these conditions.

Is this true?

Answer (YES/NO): NO